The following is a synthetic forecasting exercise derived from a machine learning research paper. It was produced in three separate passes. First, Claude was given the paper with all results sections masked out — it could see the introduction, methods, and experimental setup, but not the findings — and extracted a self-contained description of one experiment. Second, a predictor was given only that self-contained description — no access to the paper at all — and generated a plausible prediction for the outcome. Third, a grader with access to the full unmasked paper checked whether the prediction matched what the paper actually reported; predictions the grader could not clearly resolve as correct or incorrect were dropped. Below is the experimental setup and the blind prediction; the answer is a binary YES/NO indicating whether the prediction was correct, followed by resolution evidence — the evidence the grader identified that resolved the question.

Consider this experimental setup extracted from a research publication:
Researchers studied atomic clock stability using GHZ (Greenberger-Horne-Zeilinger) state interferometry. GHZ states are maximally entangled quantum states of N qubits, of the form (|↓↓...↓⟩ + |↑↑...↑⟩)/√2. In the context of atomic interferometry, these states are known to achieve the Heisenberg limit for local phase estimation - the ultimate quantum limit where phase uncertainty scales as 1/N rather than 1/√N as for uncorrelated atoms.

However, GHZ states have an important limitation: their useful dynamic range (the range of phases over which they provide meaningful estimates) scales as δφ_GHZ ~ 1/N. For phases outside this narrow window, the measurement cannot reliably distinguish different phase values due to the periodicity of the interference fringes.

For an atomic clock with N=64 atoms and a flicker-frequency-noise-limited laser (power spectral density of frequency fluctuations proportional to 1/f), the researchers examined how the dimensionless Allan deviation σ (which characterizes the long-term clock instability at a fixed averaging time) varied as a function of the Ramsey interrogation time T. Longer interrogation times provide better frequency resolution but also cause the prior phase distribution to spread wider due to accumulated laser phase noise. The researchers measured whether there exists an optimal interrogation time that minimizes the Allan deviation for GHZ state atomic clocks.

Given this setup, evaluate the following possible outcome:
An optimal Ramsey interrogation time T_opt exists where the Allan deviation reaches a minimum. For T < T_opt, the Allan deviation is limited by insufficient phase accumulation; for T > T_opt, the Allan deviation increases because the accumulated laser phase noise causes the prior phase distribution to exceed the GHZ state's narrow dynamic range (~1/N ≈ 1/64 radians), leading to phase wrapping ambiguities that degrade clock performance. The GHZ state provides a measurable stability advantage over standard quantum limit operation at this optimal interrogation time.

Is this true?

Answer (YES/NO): YES